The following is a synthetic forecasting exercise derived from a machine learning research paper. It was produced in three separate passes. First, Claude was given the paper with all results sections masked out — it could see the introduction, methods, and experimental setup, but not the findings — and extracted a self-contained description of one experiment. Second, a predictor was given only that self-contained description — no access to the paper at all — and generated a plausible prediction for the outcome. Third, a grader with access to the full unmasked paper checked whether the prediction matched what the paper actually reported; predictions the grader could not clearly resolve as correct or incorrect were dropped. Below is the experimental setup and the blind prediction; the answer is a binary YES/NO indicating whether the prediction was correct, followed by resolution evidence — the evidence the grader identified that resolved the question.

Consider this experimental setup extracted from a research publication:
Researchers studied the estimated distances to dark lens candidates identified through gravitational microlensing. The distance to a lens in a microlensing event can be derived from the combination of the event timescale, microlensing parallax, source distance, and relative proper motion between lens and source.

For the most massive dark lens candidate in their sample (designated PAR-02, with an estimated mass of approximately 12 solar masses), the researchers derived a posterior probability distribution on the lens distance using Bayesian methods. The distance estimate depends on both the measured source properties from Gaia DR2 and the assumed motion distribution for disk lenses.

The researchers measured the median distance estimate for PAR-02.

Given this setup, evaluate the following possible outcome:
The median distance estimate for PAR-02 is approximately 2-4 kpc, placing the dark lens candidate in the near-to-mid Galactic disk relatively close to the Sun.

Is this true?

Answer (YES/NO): NO